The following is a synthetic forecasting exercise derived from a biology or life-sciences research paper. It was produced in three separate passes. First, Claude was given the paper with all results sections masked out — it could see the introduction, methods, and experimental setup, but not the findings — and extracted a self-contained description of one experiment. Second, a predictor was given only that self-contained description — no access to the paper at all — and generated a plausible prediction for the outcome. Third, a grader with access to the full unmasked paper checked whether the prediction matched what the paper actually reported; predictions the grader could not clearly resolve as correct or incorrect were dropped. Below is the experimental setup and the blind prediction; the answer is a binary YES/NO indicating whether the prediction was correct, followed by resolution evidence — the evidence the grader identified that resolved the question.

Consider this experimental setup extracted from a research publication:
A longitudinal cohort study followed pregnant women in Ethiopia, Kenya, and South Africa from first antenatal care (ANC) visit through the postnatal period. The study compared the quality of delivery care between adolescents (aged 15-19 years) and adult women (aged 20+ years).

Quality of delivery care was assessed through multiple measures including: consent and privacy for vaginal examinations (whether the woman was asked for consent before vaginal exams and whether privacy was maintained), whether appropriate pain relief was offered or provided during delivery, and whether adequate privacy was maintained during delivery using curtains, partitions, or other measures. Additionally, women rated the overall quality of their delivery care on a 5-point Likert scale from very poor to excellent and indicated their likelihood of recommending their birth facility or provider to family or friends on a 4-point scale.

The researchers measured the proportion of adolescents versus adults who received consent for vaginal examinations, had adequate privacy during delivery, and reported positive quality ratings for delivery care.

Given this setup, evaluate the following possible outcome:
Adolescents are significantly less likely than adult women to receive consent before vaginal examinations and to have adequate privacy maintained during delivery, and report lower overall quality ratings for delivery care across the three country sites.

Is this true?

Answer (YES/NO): NO